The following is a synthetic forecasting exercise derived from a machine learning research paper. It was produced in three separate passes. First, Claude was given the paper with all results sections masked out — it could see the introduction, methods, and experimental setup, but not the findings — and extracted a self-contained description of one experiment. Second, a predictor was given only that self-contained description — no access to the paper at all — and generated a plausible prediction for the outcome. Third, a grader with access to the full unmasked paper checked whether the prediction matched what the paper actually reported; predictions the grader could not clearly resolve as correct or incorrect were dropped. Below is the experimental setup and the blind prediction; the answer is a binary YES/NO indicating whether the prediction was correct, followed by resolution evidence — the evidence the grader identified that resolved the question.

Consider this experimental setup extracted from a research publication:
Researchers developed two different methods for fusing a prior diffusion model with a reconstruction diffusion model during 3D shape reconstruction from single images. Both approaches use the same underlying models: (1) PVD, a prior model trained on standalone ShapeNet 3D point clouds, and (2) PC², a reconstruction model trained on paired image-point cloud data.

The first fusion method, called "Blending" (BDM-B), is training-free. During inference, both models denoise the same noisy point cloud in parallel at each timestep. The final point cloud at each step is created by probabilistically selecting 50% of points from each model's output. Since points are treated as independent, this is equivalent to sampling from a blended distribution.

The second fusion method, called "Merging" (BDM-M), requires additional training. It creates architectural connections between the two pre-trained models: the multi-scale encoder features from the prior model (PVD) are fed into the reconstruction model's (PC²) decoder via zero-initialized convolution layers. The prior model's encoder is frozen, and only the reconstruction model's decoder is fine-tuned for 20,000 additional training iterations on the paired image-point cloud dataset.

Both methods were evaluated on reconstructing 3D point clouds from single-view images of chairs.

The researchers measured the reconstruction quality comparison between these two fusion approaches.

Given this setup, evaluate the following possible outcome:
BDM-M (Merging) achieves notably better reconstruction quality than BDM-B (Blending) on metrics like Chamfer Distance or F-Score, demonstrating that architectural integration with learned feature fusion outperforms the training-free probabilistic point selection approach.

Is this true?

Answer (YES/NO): NO